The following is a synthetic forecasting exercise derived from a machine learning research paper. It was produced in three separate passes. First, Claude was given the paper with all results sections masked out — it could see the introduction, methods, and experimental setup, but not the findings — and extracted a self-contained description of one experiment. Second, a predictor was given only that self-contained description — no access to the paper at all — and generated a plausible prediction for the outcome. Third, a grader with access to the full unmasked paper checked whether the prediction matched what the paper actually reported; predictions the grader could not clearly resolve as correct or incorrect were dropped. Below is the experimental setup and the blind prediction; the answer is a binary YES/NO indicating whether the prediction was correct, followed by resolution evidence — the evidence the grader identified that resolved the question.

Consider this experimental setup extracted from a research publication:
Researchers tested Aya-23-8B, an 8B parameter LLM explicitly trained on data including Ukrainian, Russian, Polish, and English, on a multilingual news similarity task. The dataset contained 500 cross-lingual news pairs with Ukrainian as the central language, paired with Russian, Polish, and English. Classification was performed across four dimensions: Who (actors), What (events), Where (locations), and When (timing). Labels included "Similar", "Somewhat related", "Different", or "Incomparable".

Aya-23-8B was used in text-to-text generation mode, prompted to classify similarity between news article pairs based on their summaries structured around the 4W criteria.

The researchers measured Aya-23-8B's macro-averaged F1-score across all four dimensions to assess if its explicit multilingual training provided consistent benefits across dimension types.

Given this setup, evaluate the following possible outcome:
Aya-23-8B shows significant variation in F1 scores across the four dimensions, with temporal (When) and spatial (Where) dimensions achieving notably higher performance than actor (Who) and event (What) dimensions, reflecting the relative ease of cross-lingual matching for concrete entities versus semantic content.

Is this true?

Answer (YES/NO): NO